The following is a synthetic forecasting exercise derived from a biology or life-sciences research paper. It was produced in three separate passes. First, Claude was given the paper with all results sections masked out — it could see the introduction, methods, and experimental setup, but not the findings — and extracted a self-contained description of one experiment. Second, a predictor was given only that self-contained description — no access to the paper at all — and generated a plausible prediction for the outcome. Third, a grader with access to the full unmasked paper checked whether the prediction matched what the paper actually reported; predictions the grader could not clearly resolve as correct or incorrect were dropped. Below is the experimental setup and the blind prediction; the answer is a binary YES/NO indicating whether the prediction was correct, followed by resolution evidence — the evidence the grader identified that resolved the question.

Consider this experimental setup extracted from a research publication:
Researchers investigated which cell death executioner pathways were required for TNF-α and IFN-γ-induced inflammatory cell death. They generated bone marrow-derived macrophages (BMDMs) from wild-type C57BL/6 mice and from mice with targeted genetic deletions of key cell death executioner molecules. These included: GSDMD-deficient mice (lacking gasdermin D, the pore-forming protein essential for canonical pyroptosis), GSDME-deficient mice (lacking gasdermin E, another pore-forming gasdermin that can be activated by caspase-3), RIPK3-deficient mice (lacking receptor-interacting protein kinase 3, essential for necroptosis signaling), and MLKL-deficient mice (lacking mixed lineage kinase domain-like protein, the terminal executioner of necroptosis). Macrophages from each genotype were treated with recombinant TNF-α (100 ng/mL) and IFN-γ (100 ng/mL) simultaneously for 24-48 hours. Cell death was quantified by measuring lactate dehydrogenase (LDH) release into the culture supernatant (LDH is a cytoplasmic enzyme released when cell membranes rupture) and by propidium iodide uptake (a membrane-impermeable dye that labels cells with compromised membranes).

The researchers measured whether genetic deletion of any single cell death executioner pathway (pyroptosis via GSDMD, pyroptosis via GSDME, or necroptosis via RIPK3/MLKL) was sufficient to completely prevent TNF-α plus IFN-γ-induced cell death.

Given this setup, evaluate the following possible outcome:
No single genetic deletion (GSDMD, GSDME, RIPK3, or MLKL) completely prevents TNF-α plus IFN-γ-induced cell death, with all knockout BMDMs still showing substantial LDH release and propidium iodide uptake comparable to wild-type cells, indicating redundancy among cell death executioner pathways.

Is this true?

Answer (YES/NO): NO